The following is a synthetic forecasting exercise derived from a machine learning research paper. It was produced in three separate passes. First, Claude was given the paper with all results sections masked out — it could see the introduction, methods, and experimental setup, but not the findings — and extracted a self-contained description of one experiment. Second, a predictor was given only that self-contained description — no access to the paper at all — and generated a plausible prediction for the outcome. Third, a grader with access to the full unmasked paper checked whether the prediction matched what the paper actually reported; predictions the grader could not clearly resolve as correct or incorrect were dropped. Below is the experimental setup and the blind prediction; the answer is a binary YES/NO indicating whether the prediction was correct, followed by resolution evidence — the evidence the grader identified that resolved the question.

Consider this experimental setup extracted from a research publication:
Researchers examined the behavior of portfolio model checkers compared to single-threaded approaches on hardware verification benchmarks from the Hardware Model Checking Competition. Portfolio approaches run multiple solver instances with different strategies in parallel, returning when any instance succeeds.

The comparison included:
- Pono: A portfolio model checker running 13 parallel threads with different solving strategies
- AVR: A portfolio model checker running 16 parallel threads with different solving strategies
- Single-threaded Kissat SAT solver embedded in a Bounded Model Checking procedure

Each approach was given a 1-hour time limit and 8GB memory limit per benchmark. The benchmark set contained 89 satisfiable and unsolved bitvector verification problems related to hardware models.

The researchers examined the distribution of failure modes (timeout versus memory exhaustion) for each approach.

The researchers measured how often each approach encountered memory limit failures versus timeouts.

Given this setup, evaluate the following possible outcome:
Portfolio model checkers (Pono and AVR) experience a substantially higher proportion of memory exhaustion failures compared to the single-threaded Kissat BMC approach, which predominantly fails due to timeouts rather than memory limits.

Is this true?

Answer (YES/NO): YES